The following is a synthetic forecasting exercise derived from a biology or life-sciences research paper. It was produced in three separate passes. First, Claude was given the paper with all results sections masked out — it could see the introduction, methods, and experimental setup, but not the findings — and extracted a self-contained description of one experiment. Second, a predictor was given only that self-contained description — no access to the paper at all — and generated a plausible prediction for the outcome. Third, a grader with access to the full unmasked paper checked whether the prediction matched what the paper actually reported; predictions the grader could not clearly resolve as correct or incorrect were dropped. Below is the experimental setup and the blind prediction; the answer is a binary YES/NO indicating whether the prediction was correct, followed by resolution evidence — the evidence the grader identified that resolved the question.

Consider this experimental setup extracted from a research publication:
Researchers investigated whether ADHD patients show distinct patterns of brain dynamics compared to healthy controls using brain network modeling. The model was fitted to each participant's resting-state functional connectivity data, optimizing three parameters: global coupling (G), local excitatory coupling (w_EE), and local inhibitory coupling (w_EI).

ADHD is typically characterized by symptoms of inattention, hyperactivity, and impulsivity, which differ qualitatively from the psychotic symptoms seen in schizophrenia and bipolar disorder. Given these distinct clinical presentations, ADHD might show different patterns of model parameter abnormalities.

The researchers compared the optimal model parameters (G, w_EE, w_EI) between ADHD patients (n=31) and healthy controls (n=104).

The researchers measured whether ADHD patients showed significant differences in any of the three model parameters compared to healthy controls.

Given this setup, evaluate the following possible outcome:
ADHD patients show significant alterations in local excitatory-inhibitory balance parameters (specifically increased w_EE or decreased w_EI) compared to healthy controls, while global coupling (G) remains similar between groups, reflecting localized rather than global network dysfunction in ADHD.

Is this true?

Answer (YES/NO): NO